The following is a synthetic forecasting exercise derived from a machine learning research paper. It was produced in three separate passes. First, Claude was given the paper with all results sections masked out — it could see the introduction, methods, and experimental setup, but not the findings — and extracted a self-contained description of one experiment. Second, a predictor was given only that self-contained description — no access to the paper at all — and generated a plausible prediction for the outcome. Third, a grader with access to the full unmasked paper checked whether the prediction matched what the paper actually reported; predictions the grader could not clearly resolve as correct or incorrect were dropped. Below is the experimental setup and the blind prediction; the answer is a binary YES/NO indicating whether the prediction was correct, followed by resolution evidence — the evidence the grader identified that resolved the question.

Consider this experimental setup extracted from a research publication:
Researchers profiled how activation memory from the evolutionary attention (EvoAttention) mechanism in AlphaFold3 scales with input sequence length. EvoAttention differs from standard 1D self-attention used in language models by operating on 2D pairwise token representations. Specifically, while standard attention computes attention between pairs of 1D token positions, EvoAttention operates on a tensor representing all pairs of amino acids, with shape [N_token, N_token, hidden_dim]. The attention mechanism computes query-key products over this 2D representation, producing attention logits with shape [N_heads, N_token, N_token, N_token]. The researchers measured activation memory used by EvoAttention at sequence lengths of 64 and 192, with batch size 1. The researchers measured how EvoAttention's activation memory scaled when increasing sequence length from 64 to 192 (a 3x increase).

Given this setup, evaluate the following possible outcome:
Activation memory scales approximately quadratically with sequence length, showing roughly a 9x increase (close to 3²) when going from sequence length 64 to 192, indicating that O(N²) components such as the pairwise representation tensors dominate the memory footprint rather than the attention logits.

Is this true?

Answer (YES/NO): NO